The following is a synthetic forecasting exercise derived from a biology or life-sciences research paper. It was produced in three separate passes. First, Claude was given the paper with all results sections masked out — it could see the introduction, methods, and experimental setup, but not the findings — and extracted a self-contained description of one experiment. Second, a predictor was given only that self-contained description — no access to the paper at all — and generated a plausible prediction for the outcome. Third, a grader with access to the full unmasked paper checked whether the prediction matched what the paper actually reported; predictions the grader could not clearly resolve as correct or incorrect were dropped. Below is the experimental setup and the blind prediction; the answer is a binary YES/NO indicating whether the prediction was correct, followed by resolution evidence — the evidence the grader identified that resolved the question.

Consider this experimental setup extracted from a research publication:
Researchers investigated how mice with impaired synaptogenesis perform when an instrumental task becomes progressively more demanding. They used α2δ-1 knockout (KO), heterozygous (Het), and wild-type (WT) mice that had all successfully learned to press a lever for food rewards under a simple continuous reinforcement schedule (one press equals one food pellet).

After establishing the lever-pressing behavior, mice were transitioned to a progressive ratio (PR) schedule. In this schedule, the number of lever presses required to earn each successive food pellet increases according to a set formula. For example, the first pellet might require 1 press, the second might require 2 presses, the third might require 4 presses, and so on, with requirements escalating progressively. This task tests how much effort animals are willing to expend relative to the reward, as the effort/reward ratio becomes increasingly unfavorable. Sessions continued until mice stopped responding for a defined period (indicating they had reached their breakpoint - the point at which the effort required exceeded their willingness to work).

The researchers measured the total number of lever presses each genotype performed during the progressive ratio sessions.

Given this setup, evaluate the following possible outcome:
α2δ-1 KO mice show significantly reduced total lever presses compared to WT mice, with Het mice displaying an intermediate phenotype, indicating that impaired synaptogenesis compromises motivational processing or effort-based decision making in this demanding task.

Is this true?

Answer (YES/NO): NO